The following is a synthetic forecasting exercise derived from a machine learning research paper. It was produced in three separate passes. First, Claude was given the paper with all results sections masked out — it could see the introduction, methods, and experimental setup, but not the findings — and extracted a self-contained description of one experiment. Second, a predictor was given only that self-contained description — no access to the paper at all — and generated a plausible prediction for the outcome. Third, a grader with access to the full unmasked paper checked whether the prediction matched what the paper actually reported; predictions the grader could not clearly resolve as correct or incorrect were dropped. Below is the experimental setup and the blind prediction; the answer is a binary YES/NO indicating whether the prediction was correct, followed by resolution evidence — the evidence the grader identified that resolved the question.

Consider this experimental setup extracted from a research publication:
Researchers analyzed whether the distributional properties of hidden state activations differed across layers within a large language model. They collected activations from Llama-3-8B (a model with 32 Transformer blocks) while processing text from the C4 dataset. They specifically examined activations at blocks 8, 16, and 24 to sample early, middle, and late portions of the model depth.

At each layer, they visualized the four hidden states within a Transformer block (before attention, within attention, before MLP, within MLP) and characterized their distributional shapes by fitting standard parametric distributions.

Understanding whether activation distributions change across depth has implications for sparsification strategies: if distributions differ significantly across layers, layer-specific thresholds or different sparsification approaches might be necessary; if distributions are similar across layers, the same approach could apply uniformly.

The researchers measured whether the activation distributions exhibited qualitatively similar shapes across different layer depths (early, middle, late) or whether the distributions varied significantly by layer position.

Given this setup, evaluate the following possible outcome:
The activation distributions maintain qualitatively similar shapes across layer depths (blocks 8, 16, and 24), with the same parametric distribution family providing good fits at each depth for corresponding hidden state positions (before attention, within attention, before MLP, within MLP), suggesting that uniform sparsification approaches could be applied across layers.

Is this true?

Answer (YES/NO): YES